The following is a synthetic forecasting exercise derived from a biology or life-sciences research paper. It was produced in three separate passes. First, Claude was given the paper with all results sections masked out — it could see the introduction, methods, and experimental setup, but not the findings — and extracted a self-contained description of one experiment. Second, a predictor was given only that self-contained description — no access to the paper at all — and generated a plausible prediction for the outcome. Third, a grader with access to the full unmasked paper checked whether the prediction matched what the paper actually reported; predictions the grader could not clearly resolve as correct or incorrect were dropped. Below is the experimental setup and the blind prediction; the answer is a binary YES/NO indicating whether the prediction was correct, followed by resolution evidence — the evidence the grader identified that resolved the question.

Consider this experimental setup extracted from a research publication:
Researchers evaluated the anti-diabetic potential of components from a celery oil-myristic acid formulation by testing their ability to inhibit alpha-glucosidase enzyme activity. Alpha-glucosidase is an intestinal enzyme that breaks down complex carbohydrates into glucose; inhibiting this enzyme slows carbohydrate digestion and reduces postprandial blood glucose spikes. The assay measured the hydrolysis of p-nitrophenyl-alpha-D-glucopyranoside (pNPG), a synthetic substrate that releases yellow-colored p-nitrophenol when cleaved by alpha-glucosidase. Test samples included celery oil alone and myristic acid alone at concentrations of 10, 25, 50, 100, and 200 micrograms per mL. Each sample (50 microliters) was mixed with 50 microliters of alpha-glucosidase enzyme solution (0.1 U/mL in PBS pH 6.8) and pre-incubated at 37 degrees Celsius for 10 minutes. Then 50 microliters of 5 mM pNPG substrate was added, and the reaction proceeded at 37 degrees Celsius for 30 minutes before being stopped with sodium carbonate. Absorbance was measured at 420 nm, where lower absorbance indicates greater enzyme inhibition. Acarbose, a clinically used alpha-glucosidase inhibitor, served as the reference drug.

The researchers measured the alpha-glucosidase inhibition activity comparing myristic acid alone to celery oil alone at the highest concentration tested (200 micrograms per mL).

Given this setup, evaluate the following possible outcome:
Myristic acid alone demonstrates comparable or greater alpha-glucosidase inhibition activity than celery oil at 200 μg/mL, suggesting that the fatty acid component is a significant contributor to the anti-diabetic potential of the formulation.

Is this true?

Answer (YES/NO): YES